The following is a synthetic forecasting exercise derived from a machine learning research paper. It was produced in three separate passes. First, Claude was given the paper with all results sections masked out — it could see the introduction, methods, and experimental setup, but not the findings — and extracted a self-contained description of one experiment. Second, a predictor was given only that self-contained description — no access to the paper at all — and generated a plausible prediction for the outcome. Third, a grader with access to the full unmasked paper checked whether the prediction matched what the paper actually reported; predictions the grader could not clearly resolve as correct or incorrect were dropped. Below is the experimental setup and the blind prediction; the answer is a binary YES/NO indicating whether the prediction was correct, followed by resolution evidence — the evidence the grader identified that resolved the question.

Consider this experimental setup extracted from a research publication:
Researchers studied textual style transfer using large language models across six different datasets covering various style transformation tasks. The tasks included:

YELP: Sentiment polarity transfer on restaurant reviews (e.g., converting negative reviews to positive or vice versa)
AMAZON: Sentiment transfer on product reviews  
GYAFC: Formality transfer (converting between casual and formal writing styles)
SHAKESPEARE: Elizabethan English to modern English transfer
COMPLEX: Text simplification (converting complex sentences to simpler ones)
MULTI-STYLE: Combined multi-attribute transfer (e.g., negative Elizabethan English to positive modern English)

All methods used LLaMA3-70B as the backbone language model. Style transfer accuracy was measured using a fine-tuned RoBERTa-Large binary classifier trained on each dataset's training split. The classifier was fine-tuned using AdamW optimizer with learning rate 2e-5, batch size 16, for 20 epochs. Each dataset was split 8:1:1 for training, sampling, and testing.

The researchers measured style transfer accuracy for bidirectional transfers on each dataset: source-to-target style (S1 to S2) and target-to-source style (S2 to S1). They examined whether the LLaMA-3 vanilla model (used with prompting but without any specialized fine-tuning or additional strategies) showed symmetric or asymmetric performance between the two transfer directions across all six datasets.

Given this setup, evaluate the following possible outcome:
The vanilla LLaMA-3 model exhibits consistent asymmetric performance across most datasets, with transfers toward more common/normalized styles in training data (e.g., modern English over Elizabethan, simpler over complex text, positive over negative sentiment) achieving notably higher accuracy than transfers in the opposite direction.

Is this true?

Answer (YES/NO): NO